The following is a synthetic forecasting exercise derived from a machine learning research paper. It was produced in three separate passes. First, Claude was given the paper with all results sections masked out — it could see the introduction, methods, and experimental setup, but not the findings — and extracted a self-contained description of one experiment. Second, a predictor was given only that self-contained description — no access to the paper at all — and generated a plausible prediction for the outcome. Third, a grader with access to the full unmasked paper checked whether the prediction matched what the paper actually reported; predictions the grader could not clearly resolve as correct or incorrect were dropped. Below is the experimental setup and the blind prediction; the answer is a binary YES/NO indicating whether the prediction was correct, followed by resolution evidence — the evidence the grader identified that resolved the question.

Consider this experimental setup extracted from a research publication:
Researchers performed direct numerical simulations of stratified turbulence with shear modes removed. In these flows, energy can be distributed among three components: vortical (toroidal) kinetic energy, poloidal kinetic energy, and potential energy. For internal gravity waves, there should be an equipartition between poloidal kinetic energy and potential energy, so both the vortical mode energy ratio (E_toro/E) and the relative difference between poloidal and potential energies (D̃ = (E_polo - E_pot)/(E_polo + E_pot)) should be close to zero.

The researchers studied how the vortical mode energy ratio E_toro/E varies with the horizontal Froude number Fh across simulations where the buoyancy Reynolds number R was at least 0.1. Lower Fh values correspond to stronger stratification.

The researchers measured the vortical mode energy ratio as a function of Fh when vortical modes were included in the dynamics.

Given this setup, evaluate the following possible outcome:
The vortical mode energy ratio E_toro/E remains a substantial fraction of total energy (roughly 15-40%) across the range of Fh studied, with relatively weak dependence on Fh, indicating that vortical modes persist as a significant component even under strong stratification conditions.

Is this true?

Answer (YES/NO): NO